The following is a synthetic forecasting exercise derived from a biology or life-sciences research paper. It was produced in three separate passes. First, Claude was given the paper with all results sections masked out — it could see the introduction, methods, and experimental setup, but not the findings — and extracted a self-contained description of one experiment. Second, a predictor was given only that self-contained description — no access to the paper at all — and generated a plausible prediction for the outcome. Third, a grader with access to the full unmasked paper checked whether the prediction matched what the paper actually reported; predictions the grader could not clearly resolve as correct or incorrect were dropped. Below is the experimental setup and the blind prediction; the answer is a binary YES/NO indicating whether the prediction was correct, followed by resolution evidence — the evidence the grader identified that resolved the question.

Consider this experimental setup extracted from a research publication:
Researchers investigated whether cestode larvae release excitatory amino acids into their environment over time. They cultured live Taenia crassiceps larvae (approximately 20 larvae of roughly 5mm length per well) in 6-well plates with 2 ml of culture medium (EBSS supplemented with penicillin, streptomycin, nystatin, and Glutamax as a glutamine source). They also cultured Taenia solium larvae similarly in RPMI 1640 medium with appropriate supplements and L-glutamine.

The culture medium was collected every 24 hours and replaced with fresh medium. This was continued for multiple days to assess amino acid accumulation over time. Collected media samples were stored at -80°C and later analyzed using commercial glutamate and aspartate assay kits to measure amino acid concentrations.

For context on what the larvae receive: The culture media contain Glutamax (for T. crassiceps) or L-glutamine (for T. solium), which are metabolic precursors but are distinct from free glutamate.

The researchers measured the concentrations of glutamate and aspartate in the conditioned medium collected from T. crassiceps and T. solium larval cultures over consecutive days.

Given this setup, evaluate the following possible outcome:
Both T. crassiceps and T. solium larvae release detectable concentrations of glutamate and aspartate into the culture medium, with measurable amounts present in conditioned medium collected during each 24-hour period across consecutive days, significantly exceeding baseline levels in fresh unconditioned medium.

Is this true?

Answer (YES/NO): NO